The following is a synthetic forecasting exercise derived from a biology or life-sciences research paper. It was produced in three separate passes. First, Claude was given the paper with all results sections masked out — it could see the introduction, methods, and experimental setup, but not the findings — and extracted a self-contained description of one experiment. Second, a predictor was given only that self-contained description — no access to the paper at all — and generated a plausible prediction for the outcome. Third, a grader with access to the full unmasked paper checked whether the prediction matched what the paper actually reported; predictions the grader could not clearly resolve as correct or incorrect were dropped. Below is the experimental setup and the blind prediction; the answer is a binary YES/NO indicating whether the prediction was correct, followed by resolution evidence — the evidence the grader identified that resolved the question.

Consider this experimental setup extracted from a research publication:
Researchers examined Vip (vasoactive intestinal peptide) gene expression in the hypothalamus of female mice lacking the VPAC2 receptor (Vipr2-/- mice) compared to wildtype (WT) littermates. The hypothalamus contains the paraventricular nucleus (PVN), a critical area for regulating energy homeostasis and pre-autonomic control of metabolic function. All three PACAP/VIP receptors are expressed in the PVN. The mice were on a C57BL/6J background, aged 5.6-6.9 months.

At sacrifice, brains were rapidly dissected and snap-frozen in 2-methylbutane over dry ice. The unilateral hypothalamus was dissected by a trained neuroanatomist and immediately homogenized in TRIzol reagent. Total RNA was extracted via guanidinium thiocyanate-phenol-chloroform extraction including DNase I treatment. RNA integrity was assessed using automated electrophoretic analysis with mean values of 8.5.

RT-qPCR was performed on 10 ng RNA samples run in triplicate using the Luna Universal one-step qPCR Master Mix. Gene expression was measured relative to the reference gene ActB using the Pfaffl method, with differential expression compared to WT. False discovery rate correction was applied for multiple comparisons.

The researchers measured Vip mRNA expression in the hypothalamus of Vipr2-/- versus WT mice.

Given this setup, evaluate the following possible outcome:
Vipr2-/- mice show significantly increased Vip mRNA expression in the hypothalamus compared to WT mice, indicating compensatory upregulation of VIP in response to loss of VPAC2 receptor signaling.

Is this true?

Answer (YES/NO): NO